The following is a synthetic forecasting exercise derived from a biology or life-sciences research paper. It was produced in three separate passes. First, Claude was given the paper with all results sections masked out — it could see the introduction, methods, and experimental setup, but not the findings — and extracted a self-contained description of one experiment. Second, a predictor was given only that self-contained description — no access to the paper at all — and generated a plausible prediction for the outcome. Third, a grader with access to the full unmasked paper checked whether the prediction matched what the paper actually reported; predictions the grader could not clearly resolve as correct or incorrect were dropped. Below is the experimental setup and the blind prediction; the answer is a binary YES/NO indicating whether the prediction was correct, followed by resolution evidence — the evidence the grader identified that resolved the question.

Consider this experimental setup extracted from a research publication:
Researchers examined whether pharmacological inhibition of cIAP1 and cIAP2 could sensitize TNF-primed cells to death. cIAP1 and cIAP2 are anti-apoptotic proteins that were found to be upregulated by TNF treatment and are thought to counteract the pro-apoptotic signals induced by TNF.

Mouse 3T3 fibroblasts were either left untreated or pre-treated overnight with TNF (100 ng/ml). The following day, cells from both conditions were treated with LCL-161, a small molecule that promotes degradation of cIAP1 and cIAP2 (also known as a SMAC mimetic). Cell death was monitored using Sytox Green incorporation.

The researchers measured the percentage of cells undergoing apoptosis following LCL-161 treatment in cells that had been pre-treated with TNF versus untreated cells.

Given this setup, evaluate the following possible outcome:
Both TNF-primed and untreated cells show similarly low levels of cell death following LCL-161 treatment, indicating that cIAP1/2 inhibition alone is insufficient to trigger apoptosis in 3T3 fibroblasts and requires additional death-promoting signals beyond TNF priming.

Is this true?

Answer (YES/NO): NO